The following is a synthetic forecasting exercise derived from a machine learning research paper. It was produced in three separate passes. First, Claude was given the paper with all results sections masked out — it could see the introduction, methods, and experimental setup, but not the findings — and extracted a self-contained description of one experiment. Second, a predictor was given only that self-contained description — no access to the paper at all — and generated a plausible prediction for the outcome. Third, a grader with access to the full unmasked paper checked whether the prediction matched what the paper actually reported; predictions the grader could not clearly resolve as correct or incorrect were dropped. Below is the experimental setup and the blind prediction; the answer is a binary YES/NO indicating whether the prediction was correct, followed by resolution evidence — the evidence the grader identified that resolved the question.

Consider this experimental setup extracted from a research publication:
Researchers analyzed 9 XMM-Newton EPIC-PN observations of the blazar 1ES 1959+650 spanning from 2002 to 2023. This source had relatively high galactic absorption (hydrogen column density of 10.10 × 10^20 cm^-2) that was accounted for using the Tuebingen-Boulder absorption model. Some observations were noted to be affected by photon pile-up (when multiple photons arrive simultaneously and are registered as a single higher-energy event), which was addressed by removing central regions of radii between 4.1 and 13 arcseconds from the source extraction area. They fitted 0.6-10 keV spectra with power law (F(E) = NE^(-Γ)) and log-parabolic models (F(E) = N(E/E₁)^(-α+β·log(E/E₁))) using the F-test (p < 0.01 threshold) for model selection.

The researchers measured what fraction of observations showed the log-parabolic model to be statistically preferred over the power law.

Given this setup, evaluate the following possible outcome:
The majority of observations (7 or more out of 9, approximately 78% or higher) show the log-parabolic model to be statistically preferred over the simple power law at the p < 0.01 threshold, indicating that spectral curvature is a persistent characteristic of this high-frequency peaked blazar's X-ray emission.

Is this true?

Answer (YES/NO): YES